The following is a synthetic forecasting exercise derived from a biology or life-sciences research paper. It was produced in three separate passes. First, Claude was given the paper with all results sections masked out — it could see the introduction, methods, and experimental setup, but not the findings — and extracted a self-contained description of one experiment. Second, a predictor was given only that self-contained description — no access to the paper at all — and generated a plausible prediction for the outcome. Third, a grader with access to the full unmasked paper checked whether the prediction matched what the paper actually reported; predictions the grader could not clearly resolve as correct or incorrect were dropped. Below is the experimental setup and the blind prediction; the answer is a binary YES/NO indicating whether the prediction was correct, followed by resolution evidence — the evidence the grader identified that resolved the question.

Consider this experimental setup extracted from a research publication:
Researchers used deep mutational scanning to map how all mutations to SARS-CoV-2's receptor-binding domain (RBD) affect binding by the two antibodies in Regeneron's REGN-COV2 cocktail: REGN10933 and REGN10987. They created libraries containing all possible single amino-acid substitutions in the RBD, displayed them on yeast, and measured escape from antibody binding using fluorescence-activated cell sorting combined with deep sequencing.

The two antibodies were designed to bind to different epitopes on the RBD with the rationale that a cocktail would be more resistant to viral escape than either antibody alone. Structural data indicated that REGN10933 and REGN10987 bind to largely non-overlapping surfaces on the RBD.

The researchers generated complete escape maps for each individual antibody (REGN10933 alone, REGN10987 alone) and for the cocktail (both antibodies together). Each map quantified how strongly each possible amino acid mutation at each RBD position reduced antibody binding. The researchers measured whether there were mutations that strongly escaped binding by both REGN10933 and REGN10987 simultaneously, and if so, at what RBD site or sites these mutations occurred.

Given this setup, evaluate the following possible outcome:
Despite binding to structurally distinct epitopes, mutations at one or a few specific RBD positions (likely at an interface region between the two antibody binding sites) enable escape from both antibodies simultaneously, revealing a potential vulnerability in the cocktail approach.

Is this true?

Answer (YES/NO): NO